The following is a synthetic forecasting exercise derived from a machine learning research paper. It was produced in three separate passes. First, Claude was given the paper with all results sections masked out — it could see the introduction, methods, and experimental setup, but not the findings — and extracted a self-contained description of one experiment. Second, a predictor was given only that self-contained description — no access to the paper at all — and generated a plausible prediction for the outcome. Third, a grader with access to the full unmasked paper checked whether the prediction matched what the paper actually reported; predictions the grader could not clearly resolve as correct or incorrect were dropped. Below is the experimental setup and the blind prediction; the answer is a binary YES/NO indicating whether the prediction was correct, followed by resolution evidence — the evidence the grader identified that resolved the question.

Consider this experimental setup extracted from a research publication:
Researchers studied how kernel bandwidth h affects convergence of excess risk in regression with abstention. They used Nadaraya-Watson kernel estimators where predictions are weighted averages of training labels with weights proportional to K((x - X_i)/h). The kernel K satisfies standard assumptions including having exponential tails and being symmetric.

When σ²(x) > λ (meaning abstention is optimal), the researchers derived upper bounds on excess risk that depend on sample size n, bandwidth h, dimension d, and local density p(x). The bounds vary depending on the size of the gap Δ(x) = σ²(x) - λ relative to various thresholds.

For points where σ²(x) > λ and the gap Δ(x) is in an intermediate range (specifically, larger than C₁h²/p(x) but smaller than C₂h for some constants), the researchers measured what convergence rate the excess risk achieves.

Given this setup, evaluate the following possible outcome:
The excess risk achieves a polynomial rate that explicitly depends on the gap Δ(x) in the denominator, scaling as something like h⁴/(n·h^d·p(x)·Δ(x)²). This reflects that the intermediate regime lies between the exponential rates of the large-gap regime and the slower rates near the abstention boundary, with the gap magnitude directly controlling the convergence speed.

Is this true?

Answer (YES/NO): NO